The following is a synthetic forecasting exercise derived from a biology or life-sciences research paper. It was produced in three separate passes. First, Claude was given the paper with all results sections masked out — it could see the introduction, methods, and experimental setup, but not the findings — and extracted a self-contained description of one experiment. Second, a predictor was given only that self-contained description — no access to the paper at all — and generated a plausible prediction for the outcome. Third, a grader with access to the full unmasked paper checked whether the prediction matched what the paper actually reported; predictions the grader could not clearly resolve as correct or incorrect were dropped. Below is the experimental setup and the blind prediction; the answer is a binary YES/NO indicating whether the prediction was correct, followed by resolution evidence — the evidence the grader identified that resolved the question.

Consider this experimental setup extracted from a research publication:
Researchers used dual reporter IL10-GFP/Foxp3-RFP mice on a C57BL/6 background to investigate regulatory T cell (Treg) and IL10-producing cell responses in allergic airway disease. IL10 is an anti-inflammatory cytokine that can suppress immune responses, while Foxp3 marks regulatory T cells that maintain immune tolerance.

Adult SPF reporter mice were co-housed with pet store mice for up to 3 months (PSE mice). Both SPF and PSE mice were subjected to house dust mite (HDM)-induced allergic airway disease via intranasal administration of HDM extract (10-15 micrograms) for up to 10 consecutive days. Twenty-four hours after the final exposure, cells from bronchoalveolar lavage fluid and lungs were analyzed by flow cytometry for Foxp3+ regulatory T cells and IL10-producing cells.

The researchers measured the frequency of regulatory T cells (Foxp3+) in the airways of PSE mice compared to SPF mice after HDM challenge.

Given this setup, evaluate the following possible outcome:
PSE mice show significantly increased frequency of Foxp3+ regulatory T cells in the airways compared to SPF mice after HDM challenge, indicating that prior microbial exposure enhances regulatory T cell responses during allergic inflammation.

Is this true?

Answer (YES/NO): NO